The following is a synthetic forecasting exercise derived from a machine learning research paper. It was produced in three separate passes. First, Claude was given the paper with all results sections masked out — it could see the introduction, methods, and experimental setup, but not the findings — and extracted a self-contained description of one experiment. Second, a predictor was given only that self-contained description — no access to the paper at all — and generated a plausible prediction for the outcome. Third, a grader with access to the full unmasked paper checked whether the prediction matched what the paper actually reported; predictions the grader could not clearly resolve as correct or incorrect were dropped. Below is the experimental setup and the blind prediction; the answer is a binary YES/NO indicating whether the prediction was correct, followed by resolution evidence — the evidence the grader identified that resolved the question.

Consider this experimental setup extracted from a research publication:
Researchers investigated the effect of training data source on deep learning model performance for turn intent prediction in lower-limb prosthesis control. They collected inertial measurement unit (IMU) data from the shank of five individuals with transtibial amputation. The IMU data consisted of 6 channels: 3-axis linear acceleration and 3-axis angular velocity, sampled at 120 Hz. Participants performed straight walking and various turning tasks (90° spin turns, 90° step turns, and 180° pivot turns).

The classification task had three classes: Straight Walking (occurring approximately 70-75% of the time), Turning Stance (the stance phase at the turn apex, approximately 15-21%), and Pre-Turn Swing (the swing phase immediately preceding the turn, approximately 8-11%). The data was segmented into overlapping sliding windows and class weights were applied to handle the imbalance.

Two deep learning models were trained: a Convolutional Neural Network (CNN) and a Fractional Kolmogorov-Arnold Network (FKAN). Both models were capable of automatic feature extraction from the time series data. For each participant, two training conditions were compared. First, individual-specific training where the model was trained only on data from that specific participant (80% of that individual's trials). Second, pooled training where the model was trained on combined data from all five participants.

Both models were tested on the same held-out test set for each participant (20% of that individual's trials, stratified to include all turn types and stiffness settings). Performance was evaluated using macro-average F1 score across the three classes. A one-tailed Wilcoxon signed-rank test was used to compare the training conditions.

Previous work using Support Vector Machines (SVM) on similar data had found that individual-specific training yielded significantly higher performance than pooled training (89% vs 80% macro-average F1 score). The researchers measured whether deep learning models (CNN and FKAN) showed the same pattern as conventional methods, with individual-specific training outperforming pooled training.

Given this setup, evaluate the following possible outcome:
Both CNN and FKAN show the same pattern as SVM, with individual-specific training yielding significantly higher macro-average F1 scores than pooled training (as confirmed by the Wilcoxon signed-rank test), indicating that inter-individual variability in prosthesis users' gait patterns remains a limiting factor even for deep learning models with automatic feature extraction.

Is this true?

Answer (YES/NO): NO